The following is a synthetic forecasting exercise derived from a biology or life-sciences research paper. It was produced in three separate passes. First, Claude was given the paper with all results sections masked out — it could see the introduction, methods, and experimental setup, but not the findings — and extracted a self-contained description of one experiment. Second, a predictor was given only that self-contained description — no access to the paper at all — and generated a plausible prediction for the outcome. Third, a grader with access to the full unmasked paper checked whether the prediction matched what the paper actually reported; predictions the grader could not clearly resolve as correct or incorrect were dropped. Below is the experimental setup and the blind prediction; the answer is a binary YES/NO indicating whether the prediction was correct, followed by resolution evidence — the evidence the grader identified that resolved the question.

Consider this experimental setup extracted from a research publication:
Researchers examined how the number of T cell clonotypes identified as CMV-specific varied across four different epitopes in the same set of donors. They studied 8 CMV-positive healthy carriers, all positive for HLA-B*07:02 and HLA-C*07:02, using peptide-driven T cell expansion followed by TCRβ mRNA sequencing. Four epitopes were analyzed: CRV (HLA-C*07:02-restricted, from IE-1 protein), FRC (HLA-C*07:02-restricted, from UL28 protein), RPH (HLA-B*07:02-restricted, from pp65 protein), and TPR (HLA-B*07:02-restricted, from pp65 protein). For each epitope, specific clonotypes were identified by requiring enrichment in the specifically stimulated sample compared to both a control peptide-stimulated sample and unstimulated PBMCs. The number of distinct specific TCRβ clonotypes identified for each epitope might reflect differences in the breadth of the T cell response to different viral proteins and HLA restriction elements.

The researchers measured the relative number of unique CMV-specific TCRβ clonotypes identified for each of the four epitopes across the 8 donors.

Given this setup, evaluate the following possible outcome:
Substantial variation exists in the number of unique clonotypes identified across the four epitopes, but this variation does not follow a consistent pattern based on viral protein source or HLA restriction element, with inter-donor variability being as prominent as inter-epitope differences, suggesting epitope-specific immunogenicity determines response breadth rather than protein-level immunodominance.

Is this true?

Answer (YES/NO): NO